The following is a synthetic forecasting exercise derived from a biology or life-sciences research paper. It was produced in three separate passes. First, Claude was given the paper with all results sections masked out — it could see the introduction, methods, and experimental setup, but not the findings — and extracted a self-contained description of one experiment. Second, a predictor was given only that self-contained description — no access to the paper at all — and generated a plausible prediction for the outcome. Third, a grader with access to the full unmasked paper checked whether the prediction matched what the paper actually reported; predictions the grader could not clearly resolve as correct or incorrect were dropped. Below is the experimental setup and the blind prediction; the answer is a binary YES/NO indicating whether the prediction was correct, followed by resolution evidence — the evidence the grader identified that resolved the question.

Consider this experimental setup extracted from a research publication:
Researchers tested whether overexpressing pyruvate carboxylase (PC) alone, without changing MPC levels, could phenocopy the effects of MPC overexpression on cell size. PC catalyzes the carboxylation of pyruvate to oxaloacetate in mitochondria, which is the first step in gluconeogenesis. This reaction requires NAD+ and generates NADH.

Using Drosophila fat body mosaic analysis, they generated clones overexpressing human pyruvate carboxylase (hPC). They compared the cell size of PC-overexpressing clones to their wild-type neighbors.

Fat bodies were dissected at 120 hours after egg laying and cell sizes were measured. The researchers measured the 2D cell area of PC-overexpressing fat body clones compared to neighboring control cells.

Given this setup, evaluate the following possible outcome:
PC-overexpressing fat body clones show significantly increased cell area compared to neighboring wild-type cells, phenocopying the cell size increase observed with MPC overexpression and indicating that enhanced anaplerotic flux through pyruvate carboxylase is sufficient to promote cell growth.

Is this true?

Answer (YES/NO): NO